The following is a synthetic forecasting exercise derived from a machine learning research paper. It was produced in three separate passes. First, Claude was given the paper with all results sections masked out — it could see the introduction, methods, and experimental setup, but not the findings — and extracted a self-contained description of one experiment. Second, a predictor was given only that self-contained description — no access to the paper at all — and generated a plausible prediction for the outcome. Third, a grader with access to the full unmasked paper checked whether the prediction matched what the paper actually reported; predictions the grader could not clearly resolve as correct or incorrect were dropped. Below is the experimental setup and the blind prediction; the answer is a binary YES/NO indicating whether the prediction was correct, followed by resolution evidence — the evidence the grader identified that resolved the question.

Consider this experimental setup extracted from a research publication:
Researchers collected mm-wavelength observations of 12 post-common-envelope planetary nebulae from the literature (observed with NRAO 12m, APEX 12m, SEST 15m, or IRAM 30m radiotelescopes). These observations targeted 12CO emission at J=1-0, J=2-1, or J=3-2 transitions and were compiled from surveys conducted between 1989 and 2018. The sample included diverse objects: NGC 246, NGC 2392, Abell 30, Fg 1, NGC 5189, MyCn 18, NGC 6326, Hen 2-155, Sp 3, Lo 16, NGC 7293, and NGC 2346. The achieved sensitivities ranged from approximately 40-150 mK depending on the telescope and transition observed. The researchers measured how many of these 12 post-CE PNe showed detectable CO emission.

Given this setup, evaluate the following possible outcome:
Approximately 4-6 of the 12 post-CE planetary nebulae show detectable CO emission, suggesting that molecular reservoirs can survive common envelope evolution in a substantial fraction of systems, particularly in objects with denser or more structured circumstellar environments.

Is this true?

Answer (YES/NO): NO